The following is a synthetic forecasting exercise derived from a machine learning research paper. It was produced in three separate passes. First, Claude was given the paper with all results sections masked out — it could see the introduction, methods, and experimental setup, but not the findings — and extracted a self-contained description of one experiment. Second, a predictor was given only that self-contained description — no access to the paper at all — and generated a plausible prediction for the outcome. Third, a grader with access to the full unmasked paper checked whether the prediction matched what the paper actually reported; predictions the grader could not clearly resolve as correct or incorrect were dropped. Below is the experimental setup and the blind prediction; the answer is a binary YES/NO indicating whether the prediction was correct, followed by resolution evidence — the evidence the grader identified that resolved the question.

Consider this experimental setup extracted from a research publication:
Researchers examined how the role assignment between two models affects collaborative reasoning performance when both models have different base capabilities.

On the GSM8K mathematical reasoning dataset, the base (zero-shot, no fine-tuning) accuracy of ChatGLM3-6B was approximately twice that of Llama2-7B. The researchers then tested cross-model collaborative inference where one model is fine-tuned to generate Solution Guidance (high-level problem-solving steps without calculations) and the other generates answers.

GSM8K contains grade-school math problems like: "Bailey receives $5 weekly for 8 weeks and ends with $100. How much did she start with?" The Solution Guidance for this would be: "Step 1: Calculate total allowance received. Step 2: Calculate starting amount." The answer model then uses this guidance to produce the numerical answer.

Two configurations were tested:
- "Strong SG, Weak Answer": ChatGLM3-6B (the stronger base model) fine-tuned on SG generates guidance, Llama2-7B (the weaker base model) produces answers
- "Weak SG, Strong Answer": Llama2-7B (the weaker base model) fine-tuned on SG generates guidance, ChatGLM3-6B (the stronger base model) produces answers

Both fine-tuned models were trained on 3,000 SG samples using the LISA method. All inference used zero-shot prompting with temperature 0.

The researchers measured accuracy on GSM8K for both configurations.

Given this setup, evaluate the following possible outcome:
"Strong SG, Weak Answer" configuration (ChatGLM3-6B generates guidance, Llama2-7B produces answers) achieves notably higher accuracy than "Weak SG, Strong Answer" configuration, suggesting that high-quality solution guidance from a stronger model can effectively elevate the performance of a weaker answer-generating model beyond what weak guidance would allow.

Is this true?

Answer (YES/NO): NO